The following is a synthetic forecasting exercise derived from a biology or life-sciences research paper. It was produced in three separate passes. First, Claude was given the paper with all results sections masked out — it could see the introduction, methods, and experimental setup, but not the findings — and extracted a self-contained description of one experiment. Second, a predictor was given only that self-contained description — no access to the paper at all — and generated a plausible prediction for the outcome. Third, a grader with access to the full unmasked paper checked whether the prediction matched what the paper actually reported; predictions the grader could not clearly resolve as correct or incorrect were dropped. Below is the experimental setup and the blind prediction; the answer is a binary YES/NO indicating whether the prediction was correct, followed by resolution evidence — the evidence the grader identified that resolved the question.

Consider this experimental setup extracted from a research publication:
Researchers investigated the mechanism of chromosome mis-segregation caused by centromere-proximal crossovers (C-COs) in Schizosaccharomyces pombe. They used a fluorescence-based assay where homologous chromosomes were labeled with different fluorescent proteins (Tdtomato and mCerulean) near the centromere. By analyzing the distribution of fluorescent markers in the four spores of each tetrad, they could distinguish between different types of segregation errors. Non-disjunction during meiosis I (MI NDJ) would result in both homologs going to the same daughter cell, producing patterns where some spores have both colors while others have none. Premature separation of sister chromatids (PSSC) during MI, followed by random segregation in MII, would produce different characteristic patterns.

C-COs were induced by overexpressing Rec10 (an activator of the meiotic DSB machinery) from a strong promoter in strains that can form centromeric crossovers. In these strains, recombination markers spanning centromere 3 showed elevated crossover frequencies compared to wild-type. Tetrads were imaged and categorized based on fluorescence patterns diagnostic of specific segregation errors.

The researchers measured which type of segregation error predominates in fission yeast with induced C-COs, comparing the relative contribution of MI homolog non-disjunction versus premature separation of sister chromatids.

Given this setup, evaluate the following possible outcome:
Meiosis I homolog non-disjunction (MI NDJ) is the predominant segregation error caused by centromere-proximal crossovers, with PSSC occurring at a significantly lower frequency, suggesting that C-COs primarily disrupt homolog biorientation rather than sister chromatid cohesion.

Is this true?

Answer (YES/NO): YES